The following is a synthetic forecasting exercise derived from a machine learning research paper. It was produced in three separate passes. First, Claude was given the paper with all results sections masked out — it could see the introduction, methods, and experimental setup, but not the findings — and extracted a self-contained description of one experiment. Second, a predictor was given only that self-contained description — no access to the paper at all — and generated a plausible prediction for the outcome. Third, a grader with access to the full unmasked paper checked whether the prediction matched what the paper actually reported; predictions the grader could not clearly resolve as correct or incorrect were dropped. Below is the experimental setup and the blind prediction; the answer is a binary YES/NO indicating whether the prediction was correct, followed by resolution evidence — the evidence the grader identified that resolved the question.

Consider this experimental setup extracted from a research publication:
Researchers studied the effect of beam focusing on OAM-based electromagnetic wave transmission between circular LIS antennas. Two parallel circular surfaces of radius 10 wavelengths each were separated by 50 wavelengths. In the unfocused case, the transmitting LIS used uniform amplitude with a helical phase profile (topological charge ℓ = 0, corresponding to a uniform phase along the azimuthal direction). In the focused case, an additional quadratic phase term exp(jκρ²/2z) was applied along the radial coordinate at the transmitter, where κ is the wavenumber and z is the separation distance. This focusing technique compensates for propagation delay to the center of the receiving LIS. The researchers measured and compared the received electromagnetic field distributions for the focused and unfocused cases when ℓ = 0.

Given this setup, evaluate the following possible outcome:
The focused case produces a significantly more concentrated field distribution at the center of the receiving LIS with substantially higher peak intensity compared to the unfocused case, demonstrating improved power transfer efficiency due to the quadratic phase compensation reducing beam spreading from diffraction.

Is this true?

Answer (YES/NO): YES